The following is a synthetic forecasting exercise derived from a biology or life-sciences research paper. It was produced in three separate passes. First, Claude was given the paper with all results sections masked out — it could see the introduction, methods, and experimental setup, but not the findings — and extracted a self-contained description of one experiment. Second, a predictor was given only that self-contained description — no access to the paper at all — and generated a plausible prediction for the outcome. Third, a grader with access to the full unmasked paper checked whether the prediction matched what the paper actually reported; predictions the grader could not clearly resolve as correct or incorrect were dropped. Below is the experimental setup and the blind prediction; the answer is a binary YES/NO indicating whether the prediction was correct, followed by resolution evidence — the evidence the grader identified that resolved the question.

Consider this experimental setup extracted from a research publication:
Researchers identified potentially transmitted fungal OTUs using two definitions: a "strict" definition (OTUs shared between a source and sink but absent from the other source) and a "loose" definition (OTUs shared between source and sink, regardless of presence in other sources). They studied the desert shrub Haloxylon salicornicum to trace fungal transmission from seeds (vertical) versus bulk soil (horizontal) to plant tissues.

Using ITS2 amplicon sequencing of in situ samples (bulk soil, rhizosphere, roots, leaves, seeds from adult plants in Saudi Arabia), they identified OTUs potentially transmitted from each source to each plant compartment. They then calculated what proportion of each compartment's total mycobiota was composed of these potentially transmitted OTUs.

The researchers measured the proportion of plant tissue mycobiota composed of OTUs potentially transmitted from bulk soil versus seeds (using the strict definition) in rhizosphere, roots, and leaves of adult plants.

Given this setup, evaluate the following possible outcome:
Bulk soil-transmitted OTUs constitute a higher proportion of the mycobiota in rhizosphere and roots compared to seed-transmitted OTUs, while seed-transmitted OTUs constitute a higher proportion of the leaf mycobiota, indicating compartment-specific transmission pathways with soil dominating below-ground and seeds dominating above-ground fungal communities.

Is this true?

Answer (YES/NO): NO